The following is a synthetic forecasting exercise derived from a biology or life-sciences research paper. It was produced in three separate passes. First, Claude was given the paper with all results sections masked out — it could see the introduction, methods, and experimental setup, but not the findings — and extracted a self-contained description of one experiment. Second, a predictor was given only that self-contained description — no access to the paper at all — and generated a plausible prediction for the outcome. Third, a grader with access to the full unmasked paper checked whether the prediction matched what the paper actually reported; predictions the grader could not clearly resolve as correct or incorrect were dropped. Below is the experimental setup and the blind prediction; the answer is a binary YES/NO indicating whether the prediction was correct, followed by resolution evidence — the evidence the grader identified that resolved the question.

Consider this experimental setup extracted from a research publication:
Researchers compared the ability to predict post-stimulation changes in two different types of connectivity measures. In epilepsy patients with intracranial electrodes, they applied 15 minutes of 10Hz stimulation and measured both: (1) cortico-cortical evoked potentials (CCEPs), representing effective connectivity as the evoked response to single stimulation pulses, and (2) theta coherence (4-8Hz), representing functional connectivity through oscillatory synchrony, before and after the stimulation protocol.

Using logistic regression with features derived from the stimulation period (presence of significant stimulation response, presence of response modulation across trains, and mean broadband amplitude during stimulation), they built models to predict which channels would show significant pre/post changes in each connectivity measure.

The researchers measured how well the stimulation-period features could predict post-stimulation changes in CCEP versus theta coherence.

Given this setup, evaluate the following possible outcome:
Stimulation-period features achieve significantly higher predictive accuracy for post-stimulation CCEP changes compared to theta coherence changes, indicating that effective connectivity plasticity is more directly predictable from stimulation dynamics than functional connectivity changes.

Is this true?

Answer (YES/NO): YES